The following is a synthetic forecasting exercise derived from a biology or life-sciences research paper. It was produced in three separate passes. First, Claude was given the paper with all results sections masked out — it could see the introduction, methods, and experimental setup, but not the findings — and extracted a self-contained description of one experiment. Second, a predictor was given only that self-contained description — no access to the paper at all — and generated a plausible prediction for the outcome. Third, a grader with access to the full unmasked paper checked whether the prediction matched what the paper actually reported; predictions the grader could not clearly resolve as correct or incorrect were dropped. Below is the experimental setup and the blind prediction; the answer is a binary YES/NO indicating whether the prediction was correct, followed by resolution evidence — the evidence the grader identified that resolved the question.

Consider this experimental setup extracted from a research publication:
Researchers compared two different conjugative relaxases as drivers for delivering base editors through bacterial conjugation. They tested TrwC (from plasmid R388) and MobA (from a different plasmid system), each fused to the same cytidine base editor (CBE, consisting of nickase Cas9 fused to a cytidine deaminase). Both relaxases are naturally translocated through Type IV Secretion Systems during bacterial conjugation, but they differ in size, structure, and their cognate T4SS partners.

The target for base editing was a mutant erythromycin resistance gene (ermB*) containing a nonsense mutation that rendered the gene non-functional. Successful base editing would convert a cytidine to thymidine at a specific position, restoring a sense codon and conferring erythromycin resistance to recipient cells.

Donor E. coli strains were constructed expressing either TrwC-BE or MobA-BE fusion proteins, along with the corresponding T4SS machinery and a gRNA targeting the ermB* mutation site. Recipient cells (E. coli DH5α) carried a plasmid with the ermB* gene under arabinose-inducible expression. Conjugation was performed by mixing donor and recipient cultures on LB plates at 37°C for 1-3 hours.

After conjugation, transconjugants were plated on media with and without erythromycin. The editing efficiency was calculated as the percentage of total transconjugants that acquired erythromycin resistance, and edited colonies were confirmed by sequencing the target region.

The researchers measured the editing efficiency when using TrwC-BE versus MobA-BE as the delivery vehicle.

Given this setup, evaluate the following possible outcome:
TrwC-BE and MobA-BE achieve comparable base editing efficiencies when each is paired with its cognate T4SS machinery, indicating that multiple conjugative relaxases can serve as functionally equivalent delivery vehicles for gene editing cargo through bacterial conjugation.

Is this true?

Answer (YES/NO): NO